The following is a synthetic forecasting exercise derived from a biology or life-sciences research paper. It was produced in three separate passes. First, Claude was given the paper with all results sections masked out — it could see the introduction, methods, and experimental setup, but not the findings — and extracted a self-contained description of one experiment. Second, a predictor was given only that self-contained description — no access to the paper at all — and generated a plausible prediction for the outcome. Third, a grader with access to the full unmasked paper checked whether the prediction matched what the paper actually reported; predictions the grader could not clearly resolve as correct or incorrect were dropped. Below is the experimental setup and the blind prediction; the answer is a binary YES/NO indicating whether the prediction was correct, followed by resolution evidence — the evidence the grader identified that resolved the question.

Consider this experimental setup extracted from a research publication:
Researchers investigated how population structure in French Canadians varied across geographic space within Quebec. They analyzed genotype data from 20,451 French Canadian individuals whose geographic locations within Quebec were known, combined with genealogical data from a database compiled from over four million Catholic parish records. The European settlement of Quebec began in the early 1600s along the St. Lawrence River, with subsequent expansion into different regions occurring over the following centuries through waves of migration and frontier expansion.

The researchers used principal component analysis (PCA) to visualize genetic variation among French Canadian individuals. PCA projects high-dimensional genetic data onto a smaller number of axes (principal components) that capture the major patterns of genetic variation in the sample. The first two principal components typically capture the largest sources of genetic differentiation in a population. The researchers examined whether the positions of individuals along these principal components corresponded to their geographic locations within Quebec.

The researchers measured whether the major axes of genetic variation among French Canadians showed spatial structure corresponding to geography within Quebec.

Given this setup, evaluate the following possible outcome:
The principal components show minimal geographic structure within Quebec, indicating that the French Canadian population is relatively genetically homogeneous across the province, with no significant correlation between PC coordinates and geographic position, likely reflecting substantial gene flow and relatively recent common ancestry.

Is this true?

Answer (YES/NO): NO